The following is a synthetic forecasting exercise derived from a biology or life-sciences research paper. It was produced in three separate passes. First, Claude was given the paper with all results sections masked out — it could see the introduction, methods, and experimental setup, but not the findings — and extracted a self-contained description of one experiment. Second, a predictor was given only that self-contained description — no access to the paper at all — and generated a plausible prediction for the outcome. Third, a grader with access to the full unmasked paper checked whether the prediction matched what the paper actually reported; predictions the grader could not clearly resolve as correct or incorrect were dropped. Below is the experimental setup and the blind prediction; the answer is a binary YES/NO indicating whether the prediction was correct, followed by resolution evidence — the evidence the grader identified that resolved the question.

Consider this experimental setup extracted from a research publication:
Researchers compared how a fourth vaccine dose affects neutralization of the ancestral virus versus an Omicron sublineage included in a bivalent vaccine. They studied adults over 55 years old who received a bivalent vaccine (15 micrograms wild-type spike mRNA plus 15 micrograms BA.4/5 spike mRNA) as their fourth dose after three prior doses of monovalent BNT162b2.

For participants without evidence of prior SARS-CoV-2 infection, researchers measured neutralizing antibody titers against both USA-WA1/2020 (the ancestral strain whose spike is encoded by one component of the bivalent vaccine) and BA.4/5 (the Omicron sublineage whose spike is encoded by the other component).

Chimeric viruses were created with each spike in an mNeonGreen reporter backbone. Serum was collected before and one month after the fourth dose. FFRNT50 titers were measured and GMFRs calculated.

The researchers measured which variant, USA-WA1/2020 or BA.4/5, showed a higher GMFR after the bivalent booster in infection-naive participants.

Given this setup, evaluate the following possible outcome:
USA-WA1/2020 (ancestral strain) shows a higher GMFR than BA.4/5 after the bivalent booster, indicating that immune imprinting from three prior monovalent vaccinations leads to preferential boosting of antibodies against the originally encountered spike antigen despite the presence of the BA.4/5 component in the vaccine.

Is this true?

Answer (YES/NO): NO